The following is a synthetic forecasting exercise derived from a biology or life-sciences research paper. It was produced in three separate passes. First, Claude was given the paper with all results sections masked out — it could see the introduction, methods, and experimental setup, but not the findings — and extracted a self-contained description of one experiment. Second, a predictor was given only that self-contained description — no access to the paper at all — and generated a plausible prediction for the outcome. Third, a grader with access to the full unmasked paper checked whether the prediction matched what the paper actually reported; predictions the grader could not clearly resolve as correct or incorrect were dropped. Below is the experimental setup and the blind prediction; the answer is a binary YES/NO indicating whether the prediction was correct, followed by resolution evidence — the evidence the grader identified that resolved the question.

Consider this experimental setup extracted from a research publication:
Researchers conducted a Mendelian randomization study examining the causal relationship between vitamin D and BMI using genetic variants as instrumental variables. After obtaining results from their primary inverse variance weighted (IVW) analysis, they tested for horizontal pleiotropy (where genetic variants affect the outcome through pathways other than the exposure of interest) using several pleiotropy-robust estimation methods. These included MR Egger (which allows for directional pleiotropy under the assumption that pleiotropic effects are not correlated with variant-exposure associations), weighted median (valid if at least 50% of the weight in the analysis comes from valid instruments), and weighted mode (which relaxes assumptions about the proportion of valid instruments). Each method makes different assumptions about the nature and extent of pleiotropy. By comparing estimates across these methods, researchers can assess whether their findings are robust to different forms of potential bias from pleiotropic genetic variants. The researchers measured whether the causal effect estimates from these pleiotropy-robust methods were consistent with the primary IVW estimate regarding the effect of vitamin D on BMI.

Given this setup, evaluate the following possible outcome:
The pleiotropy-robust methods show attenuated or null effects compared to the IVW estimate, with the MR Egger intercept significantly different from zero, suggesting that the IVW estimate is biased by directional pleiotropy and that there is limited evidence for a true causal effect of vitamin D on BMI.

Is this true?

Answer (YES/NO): NO